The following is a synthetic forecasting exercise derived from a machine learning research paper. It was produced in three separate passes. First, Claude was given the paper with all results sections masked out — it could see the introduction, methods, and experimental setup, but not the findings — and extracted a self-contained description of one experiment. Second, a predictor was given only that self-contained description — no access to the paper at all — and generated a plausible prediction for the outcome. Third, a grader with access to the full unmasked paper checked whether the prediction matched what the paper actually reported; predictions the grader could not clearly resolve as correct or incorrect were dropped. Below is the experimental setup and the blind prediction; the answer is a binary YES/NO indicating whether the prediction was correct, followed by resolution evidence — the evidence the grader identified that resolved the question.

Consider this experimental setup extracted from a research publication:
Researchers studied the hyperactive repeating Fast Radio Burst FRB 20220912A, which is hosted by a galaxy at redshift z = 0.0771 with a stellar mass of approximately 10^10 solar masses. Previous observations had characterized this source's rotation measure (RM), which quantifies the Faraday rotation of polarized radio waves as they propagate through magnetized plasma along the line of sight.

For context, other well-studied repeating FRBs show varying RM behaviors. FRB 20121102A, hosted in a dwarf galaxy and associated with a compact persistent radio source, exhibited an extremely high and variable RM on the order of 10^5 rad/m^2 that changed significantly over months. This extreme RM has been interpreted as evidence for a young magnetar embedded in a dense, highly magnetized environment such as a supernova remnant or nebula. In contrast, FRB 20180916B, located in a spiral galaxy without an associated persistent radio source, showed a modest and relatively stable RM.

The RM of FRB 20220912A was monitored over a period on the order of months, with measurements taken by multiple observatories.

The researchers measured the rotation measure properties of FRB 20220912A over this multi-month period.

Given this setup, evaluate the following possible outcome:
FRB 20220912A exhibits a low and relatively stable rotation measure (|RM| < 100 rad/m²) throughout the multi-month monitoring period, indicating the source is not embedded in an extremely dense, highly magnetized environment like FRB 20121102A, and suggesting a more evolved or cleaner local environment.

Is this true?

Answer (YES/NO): YES